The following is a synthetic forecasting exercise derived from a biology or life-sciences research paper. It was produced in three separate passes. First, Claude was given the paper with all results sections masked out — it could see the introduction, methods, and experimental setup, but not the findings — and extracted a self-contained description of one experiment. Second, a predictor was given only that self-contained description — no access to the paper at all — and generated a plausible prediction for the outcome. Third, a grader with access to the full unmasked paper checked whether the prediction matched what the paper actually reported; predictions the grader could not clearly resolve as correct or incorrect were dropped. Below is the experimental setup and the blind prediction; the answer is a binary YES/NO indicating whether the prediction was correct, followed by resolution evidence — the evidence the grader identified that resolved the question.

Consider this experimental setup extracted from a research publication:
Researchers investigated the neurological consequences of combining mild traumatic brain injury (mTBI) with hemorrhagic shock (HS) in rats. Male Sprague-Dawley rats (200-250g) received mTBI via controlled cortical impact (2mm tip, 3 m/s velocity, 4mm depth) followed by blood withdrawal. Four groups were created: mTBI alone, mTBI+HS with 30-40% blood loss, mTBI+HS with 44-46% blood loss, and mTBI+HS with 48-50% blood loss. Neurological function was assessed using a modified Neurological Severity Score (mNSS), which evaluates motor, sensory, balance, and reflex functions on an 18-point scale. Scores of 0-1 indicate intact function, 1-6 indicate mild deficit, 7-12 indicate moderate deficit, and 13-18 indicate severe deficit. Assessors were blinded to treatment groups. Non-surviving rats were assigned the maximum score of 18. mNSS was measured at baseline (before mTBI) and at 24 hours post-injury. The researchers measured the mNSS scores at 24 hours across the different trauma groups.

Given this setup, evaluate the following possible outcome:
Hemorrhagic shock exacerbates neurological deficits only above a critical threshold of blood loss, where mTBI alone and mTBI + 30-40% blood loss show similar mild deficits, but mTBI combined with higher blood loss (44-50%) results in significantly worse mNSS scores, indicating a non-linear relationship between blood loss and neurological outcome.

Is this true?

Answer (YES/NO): NO